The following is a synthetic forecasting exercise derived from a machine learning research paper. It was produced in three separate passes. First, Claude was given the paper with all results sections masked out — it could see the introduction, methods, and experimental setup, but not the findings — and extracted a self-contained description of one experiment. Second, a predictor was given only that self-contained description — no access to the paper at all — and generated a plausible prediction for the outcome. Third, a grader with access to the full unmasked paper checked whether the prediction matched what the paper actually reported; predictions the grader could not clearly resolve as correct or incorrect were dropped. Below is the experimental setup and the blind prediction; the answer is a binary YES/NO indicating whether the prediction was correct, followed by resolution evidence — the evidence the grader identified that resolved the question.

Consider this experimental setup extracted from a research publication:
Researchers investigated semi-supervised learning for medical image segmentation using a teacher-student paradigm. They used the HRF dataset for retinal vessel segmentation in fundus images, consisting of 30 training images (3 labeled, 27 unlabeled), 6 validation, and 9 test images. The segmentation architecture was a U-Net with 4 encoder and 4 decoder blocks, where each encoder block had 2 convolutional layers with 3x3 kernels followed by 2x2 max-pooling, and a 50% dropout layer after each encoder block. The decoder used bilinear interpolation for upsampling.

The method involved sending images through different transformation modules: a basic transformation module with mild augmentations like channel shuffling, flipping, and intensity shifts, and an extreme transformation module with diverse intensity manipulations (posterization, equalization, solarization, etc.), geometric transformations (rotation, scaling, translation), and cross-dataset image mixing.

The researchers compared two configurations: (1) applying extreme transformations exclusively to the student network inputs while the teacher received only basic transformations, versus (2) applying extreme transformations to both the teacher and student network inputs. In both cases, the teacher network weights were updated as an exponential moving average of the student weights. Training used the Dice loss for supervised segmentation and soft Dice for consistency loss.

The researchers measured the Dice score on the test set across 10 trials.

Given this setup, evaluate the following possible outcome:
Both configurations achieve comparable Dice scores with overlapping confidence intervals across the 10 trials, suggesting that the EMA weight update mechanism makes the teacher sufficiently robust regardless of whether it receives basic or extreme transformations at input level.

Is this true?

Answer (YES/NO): NO